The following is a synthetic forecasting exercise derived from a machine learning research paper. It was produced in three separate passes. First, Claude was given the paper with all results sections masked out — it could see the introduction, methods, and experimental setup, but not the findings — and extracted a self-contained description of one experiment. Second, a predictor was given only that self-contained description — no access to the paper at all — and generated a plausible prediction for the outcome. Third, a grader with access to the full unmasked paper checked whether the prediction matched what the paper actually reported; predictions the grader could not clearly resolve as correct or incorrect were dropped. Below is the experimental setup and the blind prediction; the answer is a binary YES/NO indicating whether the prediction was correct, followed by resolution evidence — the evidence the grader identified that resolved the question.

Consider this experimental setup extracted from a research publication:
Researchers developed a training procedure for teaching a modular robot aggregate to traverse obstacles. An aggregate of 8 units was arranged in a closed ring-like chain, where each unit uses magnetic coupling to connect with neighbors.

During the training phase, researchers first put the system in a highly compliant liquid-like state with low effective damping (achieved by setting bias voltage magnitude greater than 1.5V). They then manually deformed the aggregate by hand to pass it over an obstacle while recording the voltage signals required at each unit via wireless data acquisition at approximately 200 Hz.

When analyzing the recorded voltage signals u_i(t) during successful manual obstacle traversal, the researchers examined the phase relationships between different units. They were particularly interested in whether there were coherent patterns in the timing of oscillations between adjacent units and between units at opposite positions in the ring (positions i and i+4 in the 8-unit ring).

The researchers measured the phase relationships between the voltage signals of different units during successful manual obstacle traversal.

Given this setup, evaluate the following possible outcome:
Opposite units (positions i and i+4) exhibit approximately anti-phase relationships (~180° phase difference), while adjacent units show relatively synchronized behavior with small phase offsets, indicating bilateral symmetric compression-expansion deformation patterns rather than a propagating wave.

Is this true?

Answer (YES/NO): NO